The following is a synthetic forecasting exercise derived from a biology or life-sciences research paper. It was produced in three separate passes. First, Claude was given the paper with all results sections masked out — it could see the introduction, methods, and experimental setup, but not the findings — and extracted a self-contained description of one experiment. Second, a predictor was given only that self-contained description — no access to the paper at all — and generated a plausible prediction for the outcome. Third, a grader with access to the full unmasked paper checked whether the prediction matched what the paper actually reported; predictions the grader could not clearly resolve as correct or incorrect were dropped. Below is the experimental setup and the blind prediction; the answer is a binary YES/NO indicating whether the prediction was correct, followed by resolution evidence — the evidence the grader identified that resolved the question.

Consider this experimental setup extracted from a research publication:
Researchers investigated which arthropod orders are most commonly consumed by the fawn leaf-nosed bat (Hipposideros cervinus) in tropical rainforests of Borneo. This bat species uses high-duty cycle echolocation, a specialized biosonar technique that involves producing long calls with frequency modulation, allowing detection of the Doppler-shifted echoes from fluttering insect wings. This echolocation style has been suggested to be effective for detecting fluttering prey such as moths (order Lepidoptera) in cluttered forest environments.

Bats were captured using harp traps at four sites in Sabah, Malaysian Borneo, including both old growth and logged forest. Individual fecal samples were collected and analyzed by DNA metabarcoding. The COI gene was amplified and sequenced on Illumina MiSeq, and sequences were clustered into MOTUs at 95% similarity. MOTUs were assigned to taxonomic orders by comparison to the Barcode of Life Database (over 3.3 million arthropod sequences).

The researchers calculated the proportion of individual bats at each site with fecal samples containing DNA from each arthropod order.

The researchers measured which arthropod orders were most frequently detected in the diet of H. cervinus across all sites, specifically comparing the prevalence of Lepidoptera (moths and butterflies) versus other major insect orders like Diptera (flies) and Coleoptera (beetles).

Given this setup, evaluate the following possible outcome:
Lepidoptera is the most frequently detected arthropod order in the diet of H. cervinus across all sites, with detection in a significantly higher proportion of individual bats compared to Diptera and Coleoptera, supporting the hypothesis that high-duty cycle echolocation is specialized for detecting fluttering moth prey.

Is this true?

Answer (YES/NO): NO